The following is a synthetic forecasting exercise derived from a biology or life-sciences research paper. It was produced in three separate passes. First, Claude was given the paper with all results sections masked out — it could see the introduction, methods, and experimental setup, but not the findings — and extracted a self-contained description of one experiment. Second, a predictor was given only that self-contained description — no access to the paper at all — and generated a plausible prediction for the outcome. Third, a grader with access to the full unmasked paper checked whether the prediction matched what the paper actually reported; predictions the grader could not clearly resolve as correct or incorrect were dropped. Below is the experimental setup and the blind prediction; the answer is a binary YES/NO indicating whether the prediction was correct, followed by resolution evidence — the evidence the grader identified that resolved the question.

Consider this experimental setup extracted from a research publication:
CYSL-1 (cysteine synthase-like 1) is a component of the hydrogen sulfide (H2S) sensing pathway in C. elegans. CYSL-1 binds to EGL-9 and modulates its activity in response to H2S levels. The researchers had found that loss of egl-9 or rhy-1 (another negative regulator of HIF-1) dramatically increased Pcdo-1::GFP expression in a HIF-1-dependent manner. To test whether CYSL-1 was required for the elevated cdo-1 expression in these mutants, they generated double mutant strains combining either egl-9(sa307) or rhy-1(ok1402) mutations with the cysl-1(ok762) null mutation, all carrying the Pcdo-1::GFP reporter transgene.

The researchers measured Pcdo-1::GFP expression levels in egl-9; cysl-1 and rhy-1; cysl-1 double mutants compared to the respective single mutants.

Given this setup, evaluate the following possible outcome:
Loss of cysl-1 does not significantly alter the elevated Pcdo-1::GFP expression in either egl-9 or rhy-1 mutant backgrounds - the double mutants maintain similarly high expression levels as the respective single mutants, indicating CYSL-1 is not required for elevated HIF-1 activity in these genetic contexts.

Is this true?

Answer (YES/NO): NO